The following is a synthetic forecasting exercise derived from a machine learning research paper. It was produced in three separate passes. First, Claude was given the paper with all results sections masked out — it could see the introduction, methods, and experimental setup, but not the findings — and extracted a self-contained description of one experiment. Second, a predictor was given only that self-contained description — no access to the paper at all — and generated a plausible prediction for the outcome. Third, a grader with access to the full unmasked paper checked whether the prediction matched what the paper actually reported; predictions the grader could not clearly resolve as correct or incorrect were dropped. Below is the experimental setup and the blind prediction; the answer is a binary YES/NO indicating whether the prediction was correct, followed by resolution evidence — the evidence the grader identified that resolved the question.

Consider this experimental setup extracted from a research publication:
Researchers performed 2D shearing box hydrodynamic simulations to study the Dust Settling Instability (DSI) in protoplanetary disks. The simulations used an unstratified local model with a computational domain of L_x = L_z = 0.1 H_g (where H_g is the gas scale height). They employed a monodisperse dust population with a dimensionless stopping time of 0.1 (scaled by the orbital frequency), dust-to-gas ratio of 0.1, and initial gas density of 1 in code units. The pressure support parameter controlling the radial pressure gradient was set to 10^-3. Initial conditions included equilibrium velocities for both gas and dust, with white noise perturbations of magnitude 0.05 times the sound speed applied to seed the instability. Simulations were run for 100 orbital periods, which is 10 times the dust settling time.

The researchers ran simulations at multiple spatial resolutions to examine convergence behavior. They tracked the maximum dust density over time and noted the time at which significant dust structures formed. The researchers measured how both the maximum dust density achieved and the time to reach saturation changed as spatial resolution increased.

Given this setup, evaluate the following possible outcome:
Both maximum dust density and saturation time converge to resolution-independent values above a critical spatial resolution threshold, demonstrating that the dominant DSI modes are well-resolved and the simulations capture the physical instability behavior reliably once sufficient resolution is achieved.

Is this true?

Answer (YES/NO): NO